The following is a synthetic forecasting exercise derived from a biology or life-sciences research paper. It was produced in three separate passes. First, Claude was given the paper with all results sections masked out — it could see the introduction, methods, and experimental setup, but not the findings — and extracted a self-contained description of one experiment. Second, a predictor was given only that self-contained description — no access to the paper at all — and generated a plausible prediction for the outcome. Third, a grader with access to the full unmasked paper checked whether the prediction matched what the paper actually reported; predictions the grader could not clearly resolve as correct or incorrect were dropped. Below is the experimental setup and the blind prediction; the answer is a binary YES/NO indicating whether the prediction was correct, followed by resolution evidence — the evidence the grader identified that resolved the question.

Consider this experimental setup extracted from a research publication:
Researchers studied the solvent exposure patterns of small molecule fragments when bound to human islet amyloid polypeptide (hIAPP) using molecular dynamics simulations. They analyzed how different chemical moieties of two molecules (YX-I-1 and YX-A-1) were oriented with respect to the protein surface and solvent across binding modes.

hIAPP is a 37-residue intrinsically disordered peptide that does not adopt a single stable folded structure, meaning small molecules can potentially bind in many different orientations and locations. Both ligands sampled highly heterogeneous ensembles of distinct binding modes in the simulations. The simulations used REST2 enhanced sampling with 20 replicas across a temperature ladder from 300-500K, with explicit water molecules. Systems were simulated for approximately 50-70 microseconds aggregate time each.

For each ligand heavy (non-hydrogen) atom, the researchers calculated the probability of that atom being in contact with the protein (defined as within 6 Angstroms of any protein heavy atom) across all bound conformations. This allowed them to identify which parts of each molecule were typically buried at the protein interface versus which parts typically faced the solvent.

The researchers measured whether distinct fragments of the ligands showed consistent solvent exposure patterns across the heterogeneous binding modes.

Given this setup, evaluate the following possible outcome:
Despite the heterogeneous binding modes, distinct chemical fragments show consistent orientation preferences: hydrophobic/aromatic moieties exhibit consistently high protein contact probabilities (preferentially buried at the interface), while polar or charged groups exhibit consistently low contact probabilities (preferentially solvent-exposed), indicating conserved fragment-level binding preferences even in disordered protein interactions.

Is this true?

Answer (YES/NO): NO